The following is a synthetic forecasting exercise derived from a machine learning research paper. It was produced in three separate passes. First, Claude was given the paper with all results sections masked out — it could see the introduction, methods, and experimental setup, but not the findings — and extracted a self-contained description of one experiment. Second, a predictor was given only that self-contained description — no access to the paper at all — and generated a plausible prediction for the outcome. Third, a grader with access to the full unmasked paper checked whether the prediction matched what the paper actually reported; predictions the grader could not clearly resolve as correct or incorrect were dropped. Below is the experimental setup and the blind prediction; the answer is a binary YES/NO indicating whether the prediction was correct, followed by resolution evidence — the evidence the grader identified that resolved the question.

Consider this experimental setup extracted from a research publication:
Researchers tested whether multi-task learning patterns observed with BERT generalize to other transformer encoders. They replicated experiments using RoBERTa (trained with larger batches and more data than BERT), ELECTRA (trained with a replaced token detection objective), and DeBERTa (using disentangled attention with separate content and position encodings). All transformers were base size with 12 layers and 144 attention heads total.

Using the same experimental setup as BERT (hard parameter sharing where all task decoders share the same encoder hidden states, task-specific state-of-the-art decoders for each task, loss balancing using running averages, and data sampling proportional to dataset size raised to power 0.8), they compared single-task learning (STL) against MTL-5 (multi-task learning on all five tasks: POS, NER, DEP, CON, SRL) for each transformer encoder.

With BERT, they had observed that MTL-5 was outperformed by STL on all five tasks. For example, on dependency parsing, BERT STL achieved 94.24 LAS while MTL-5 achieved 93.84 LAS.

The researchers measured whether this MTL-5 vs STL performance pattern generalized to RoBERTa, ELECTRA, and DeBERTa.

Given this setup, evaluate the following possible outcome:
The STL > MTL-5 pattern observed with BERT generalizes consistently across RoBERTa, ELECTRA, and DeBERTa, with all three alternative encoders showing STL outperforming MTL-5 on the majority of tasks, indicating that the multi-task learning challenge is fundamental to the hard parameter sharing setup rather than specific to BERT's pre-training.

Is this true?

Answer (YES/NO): YES